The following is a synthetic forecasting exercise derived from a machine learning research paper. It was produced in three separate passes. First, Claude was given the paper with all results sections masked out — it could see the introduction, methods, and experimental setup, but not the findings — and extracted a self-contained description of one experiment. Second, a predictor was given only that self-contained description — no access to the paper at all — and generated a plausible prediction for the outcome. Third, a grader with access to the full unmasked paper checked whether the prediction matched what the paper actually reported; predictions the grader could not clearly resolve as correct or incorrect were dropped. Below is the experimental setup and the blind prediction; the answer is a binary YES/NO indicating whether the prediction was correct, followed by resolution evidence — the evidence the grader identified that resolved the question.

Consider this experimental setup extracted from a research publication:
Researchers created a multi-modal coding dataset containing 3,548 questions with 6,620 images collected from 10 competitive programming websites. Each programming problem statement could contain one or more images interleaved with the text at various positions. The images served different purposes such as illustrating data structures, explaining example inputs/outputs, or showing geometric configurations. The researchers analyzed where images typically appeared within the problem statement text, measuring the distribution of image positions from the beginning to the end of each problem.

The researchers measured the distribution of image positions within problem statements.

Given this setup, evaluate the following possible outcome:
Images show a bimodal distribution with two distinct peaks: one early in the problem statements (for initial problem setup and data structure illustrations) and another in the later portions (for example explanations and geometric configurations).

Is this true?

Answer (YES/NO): NO